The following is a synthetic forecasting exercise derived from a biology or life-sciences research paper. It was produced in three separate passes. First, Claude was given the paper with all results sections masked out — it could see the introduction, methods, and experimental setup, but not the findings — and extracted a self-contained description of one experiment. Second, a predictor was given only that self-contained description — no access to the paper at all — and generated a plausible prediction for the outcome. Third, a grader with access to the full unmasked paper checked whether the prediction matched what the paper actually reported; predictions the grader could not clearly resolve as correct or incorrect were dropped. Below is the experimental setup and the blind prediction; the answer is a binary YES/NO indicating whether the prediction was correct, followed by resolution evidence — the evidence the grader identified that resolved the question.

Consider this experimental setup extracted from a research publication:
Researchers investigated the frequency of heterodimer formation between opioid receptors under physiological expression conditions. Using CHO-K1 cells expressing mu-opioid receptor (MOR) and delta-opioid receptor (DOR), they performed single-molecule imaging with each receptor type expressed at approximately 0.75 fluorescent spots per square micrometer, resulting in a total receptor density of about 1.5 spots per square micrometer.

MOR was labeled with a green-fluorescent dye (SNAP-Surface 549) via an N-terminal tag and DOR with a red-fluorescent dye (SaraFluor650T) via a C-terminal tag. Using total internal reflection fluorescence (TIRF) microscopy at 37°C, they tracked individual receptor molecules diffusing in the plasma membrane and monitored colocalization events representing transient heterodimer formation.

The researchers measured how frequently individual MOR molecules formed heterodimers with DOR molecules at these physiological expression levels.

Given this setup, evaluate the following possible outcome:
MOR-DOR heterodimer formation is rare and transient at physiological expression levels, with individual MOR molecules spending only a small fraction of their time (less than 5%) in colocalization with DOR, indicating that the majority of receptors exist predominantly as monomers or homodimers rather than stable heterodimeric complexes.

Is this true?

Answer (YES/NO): NO